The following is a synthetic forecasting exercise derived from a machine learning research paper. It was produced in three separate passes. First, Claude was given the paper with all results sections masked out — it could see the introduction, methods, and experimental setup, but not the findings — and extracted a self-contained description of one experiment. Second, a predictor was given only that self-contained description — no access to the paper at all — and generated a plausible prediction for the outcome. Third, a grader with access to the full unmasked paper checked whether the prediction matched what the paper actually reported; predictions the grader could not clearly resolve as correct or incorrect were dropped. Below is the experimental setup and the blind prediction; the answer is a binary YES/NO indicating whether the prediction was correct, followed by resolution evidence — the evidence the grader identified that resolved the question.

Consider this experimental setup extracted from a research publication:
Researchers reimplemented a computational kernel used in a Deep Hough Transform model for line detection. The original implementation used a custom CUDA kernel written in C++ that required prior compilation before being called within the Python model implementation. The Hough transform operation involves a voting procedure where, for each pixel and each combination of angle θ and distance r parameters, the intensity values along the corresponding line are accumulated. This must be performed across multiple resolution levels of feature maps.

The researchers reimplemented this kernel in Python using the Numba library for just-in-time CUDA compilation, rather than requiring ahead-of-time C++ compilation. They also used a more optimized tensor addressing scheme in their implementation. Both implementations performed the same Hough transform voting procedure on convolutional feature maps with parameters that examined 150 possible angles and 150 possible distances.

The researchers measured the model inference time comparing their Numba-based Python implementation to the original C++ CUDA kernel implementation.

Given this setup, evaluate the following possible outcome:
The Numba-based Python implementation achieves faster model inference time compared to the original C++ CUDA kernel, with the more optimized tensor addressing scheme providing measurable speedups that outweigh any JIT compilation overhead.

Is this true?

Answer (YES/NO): YES